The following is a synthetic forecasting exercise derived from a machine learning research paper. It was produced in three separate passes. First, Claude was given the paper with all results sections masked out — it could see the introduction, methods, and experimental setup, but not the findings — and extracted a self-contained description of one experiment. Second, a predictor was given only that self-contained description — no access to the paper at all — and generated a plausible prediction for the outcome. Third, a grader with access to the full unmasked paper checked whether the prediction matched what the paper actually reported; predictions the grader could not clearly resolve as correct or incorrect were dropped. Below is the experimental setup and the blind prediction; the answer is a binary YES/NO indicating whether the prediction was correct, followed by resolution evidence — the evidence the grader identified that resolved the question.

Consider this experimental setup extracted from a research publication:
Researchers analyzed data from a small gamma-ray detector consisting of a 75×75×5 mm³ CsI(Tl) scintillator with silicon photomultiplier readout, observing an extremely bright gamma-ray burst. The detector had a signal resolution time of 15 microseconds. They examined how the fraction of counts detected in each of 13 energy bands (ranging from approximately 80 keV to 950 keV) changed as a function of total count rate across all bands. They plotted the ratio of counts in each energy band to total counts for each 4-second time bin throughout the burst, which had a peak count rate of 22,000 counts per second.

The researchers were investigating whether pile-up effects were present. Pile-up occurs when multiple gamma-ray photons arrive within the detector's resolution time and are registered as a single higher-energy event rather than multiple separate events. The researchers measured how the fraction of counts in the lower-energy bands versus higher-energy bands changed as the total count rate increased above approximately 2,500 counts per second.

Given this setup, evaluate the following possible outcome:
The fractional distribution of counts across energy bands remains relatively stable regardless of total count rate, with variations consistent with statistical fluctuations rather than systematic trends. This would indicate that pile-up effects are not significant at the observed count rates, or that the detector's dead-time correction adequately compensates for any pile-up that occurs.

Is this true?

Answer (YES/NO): NO